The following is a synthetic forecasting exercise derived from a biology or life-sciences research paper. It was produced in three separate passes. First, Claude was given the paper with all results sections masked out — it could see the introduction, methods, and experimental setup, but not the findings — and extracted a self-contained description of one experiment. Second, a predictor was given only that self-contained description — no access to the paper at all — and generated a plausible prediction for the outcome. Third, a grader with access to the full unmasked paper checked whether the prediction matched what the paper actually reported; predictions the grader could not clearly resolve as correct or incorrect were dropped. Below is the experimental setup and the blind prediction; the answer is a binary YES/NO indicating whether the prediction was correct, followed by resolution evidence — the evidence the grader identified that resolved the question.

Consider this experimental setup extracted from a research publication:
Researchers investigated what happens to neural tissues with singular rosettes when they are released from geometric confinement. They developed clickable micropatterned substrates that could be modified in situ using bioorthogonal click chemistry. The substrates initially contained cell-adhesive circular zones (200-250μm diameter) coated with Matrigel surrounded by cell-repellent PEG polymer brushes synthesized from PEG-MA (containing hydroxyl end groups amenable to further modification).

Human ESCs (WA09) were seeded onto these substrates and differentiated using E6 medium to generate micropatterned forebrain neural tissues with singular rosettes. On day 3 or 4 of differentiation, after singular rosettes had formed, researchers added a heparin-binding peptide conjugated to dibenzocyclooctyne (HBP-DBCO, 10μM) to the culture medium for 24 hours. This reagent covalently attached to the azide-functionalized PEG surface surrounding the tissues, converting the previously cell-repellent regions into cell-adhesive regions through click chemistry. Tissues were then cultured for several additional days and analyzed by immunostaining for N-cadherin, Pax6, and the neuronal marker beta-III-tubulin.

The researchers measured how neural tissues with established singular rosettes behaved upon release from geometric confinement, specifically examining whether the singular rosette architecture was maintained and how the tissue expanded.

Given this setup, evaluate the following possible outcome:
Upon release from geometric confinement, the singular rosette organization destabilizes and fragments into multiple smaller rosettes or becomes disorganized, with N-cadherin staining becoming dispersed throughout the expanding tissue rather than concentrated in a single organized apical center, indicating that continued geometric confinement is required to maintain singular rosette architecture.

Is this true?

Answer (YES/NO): NO